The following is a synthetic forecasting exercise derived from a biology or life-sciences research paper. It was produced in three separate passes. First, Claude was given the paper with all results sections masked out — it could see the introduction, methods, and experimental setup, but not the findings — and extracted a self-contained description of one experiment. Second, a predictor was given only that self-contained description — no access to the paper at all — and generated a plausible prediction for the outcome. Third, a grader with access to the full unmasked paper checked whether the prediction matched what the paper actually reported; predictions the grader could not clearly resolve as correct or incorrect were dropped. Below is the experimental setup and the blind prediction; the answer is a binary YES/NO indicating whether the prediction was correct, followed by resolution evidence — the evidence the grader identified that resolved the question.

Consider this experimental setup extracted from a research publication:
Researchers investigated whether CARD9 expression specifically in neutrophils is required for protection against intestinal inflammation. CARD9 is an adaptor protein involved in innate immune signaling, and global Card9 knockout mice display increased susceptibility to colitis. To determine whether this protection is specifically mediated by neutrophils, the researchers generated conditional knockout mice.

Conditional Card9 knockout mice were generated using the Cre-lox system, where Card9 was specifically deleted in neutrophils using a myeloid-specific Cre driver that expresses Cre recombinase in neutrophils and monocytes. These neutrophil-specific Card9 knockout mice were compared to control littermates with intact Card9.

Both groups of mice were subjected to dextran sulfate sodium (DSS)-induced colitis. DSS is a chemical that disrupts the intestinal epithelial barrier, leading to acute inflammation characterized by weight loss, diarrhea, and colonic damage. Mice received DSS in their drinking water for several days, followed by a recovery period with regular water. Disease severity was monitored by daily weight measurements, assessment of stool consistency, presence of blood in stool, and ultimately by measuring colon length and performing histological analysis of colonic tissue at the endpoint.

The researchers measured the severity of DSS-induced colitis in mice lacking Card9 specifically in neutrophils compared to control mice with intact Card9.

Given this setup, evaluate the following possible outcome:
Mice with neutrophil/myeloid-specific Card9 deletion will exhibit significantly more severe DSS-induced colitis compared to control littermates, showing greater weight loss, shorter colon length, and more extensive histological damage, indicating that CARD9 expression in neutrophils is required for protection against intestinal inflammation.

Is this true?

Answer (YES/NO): YES